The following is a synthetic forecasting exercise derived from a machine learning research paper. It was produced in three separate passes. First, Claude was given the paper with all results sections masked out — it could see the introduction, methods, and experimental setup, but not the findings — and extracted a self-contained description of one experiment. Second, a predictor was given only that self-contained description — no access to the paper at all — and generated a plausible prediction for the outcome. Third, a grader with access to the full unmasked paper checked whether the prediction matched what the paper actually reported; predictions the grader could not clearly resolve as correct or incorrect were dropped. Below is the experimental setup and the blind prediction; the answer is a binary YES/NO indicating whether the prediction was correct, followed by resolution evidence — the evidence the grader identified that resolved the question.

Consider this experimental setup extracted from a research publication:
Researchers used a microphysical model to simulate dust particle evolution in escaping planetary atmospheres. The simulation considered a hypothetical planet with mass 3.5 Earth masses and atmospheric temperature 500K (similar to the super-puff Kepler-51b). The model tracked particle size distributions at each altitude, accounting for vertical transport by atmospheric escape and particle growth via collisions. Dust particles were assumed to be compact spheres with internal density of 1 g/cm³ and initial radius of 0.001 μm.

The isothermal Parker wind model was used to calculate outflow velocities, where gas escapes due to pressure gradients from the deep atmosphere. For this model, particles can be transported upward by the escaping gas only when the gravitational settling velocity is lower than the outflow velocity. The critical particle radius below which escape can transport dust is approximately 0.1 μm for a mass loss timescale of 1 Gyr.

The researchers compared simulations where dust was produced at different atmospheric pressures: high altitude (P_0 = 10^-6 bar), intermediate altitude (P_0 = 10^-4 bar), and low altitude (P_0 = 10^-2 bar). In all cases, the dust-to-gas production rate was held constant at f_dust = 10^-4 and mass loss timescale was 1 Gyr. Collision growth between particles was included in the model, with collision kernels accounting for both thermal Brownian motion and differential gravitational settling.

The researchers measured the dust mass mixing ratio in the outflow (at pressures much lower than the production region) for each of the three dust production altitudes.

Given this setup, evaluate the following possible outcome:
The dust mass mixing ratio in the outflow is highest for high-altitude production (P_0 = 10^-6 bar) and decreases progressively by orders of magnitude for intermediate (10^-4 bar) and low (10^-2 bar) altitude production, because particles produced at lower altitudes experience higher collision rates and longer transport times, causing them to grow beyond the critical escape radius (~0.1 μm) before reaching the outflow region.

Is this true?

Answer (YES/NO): YES